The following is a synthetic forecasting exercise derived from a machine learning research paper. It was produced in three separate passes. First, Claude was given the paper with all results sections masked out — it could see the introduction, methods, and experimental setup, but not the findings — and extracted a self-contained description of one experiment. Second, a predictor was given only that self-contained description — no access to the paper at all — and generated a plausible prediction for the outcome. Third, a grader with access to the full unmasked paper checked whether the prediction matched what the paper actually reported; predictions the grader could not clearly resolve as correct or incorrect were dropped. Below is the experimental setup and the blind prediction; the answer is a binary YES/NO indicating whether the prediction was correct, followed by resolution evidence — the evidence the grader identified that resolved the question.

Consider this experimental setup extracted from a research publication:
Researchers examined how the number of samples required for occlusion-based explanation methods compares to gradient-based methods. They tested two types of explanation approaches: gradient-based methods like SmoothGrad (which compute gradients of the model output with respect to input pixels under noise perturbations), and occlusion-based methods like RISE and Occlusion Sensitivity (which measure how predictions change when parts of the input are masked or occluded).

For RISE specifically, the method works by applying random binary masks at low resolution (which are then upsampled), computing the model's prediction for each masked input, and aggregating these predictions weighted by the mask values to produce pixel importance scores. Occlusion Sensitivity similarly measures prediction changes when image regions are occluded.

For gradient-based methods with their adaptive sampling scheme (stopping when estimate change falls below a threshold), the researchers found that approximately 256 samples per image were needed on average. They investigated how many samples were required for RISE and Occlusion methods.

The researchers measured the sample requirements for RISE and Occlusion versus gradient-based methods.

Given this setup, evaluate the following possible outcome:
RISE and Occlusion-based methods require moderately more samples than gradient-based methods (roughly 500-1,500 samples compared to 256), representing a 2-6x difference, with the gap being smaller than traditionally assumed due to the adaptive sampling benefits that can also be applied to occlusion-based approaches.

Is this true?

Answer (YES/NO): NO